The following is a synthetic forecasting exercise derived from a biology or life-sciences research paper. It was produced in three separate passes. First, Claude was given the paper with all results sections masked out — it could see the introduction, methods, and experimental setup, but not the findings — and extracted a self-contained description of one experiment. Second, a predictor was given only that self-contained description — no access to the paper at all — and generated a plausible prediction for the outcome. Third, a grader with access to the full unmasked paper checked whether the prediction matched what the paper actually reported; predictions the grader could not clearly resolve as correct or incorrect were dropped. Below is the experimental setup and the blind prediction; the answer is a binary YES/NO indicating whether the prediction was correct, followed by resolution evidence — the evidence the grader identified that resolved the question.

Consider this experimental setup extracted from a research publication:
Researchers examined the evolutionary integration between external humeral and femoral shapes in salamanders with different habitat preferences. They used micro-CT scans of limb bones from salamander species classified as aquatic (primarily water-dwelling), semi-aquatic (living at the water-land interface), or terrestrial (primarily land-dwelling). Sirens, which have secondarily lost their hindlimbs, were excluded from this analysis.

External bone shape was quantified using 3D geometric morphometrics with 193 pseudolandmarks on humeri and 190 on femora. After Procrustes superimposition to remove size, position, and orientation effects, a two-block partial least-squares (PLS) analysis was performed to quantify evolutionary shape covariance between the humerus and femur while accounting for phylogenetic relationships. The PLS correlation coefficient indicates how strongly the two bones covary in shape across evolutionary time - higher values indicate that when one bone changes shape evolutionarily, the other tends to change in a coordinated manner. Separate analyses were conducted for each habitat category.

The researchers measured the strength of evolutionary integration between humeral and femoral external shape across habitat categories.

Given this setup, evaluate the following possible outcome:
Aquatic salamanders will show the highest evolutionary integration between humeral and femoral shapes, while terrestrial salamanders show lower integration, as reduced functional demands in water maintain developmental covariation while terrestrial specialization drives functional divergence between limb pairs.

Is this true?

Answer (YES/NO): YES